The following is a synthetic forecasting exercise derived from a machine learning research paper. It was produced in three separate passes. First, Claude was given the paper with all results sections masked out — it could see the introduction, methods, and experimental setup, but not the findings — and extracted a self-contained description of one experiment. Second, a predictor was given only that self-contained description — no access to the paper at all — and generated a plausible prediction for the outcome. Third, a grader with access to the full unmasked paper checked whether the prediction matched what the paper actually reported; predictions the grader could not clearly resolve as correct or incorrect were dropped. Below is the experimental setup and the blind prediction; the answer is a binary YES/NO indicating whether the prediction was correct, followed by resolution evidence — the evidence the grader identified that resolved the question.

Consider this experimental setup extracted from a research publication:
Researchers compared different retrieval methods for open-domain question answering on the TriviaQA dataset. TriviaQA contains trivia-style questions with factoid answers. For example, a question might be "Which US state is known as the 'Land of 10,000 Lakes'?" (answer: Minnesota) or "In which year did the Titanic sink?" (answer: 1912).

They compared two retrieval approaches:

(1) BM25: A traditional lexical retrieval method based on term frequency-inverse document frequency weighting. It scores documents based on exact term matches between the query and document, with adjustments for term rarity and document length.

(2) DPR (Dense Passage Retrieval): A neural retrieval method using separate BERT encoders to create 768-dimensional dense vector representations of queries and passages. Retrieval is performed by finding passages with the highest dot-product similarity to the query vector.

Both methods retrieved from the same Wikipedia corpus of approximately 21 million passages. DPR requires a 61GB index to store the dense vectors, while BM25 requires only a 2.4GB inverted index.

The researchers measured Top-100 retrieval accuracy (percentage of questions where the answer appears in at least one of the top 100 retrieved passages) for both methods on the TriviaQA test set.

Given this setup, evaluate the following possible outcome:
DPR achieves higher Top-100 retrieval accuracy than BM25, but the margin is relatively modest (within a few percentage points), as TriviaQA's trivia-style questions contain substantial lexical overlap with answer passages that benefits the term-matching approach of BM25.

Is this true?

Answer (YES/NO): YES